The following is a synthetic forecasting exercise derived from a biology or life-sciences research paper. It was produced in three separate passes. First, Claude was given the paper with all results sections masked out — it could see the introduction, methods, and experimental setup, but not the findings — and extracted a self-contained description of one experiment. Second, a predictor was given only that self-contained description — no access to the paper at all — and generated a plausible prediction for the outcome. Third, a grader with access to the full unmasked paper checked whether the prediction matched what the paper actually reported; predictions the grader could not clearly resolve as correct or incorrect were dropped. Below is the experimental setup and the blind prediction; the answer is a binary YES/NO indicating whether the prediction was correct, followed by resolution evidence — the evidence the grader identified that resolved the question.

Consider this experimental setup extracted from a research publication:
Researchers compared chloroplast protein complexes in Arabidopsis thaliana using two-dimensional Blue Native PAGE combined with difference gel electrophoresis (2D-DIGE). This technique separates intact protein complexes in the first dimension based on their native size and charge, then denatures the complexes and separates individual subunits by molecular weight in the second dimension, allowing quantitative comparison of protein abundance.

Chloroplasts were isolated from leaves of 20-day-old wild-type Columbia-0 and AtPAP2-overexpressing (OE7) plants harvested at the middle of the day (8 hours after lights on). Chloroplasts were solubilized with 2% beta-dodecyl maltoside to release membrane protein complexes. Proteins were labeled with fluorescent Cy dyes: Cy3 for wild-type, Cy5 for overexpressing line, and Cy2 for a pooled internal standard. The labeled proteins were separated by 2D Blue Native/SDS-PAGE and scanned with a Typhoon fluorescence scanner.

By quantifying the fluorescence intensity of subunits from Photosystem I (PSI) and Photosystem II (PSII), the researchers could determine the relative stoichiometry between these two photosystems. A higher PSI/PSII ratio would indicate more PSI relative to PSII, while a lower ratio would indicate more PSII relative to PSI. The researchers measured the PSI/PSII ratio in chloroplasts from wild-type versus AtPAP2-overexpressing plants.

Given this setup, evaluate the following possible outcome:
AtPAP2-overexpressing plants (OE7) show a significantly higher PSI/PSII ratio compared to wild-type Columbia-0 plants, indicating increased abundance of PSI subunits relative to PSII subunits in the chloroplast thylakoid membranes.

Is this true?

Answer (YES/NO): YES